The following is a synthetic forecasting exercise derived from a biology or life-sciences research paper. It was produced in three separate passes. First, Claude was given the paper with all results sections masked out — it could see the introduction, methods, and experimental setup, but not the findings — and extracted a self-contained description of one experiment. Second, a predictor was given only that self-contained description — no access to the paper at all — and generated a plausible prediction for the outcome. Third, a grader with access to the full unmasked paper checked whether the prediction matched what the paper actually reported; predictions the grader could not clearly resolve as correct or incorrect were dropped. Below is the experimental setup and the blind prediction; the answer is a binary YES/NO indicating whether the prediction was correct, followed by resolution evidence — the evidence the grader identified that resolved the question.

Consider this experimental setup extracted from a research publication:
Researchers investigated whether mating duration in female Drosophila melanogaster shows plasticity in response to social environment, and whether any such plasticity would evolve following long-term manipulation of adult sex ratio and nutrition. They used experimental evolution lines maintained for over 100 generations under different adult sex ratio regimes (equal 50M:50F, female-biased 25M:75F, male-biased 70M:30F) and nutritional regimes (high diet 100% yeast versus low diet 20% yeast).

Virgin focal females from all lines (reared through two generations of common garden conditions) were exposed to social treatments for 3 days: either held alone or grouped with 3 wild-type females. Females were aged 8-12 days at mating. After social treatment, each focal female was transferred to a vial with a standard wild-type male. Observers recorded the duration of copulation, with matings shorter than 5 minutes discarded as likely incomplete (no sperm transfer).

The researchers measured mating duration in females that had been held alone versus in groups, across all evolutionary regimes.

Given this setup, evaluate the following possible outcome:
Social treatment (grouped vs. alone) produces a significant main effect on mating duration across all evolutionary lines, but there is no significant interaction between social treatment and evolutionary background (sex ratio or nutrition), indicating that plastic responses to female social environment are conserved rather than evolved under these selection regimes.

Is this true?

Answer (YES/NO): NO